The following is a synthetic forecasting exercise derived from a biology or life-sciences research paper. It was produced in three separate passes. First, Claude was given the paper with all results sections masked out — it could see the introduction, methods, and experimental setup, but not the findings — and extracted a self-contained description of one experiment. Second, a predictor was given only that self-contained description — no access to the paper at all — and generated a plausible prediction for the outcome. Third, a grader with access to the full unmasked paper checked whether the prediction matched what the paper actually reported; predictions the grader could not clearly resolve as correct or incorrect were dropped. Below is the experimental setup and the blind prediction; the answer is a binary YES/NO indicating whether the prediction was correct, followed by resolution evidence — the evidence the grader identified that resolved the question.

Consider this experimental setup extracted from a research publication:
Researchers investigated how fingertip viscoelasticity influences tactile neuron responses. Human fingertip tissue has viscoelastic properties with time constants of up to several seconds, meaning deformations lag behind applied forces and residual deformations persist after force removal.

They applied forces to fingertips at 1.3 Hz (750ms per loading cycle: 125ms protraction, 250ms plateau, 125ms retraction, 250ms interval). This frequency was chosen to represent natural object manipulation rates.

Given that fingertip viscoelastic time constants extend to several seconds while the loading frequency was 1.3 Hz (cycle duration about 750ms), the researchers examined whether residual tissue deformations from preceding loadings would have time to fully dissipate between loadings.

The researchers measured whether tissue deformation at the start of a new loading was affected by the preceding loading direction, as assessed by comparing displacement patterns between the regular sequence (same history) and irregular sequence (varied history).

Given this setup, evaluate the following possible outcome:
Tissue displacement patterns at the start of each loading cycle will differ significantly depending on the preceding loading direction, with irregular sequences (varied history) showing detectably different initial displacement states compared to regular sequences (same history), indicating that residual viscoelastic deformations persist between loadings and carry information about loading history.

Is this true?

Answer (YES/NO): YES